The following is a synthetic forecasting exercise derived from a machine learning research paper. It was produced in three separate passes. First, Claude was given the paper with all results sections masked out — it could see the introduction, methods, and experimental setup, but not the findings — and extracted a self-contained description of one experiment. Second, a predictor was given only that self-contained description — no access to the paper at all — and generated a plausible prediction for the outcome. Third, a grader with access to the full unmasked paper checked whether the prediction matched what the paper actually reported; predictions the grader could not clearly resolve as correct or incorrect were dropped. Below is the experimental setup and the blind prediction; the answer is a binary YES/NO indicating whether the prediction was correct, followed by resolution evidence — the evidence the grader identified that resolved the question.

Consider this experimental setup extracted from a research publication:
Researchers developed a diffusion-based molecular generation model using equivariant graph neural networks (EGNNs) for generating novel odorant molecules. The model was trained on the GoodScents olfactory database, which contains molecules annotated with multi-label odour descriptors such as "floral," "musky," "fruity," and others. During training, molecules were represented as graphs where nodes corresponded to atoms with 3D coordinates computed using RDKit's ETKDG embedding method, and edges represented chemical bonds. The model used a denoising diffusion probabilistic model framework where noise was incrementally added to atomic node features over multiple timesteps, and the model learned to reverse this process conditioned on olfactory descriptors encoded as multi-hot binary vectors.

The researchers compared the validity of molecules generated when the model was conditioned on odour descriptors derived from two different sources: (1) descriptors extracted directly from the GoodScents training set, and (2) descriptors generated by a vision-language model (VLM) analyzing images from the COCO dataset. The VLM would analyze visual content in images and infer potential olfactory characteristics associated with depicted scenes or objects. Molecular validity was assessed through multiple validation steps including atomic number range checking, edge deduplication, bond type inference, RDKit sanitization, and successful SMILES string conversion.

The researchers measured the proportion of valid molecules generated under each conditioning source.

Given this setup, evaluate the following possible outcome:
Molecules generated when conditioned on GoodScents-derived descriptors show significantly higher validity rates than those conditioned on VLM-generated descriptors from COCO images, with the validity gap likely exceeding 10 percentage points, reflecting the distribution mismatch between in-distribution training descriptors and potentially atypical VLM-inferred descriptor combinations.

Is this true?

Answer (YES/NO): NO